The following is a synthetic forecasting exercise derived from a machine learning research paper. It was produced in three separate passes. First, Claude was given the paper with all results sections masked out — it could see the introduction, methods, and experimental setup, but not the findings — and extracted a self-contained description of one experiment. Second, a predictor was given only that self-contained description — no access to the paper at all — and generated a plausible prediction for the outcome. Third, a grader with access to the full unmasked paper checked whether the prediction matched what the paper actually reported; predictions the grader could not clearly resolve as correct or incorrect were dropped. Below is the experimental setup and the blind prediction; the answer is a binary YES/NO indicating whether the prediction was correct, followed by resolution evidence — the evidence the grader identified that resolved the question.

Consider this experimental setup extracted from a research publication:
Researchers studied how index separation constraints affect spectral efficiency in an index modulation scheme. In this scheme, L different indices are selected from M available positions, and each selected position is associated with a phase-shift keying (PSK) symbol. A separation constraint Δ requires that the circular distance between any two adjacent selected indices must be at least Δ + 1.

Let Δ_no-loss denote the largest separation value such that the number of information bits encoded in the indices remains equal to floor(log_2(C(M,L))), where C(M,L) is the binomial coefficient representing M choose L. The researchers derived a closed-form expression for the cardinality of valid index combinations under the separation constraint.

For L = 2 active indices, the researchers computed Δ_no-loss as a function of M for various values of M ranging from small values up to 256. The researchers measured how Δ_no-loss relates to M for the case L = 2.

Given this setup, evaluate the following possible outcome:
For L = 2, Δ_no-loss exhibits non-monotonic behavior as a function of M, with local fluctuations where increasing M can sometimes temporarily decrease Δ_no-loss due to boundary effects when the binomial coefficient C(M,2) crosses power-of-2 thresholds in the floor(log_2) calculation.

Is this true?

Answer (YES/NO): YES